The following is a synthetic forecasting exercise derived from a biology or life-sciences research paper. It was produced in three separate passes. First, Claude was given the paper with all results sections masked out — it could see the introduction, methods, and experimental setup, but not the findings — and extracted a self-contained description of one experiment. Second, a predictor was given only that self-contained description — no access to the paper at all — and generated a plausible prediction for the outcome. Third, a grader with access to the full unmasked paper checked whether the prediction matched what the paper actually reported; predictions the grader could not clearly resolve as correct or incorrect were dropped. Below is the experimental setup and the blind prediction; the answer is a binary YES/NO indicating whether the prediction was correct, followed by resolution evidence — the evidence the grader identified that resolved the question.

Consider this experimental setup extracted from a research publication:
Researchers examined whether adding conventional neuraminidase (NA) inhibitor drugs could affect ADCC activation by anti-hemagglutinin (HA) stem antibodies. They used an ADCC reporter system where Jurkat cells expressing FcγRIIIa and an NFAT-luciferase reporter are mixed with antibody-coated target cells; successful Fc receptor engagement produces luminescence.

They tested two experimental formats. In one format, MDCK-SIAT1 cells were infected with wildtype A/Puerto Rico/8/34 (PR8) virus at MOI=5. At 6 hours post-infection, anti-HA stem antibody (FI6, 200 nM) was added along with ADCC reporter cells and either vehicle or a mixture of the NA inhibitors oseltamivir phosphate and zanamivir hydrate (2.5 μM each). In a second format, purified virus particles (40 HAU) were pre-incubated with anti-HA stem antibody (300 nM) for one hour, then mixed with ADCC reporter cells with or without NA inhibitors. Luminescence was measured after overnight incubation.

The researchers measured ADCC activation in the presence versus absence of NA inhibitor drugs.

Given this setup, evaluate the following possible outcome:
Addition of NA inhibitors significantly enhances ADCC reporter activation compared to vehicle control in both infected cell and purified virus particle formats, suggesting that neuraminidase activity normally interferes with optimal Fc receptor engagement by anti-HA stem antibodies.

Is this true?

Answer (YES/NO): YES